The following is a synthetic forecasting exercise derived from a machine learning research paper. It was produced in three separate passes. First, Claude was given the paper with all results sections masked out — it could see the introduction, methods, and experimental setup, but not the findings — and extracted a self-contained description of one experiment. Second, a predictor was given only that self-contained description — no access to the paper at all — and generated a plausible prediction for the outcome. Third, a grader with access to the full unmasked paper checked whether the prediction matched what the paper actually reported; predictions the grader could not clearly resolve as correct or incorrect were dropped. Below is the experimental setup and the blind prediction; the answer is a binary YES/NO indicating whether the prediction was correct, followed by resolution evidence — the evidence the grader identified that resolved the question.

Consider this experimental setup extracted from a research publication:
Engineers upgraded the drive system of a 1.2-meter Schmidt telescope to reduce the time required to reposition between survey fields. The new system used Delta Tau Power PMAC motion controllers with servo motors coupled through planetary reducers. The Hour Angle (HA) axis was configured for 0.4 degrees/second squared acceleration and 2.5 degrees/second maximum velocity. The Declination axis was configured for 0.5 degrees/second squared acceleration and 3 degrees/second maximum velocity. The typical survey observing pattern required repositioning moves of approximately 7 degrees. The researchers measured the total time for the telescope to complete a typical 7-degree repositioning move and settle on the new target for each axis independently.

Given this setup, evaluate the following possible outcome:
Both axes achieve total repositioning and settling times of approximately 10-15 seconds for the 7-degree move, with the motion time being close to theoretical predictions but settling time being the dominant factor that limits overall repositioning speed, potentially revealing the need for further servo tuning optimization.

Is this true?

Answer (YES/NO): NO